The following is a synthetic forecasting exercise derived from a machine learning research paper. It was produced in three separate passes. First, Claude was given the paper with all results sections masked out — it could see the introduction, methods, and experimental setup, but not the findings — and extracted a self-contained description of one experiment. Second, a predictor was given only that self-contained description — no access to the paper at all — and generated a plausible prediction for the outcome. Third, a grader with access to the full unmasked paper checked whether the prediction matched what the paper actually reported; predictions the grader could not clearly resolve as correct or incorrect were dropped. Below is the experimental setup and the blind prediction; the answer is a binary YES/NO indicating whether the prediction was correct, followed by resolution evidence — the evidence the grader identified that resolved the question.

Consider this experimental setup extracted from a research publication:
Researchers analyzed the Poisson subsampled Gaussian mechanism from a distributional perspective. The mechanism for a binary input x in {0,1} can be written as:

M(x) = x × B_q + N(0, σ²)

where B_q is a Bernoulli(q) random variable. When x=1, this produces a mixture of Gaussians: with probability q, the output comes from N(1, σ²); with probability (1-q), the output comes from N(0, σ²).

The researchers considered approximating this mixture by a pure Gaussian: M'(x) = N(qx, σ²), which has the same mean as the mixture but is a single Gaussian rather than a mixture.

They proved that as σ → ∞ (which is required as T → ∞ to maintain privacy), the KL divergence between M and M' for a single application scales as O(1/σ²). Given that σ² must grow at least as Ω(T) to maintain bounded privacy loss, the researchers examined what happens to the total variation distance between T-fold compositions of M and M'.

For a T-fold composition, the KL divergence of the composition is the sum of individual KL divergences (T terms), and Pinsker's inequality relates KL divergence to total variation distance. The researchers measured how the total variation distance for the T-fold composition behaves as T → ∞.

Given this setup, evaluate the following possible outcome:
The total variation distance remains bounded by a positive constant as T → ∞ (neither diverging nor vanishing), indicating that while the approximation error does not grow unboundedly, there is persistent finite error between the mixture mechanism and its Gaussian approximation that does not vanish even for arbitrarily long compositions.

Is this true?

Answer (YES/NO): NO